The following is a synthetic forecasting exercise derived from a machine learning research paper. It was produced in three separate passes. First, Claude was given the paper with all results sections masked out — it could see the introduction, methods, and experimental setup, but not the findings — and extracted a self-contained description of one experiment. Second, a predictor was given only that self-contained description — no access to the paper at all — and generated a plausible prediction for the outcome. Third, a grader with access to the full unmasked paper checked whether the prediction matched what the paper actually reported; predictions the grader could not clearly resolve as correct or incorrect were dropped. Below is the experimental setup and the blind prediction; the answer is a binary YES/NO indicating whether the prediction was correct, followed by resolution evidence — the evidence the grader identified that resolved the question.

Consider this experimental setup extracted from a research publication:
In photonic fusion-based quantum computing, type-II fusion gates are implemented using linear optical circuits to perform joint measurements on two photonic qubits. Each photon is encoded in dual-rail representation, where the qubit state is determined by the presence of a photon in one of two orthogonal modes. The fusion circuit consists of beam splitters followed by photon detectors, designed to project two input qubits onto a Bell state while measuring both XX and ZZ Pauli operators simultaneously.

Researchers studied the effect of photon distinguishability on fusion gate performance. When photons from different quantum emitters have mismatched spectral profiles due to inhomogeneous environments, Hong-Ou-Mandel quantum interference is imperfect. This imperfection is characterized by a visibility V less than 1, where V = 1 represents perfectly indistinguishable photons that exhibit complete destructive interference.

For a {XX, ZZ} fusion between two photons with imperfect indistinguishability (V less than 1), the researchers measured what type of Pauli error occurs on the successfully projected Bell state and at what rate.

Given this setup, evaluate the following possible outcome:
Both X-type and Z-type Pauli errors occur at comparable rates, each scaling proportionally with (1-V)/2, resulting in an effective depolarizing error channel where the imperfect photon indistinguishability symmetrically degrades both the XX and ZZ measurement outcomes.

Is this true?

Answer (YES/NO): NO